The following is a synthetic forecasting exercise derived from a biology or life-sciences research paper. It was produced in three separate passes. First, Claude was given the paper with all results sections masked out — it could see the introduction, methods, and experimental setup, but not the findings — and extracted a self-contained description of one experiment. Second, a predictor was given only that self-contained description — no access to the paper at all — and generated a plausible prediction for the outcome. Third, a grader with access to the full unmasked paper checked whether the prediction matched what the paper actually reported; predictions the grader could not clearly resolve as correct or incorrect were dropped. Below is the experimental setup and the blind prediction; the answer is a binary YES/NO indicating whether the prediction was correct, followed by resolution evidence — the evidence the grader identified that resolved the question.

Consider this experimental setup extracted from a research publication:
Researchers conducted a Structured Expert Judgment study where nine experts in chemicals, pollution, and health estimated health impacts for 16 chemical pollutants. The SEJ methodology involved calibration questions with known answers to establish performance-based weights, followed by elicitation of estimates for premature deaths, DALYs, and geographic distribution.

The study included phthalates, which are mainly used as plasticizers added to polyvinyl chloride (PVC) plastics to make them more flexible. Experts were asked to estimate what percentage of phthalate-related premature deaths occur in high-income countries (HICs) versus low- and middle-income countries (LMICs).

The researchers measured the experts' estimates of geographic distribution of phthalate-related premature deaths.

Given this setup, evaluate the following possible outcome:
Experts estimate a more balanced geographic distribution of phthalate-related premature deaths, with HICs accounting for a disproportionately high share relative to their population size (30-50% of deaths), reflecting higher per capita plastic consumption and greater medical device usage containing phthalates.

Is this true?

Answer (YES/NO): NO